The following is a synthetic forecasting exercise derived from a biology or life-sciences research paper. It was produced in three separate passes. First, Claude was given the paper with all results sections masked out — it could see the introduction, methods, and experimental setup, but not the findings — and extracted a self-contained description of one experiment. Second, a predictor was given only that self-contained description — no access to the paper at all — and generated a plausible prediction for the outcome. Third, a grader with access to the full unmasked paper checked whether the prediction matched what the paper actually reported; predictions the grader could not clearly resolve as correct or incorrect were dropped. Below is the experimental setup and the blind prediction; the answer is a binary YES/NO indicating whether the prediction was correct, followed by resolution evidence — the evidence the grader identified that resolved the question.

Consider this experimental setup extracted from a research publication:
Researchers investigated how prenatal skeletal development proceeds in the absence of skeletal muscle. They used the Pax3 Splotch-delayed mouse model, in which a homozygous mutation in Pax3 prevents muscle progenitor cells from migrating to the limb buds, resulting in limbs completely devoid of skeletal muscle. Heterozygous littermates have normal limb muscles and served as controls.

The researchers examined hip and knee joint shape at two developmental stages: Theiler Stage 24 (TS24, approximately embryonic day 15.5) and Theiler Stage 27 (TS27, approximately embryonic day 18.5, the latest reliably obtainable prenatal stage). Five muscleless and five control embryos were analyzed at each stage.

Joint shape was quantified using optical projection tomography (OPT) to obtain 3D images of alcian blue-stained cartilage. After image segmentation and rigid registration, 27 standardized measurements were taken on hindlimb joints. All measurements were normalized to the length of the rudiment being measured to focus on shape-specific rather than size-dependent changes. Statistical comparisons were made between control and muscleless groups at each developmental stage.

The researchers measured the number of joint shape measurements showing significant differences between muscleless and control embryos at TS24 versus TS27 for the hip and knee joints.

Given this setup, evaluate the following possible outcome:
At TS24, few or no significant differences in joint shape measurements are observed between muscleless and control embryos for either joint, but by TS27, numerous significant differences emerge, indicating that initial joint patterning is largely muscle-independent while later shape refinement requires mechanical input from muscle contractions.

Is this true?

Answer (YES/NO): NO